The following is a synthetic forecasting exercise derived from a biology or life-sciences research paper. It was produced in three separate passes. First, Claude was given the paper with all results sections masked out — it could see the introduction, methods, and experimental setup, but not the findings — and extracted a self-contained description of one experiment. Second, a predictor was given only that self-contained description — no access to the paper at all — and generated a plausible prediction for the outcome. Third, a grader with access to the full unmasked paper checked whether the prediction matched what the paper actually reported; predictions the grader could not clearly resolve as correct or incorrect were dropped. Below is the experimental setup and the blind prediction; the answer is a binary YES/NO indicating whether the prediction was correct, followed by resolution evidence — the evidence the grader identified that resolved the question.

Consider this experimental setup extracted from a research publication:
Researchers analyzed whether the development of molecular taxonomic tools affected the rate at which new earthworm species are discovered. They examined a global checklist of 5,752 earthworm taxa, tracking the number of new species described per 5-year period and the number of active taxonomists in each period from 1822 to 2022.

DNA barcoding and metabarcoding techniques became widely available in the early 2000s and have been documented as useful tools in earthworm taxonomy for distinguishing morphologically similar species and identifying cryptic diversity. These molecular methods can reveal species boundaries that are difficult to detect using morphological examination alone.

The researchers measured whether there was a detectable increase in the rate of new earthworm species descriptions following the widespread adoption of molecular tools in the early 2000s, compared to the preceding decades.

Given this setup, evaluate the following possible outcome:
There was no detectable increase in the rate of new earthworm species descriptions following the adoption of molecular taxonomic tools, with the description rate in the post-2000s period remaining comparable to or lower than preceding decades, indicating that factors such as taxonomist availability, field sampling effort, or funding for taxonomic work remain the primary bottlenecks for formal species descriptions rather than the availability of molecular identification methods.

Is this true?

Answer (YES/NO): YES